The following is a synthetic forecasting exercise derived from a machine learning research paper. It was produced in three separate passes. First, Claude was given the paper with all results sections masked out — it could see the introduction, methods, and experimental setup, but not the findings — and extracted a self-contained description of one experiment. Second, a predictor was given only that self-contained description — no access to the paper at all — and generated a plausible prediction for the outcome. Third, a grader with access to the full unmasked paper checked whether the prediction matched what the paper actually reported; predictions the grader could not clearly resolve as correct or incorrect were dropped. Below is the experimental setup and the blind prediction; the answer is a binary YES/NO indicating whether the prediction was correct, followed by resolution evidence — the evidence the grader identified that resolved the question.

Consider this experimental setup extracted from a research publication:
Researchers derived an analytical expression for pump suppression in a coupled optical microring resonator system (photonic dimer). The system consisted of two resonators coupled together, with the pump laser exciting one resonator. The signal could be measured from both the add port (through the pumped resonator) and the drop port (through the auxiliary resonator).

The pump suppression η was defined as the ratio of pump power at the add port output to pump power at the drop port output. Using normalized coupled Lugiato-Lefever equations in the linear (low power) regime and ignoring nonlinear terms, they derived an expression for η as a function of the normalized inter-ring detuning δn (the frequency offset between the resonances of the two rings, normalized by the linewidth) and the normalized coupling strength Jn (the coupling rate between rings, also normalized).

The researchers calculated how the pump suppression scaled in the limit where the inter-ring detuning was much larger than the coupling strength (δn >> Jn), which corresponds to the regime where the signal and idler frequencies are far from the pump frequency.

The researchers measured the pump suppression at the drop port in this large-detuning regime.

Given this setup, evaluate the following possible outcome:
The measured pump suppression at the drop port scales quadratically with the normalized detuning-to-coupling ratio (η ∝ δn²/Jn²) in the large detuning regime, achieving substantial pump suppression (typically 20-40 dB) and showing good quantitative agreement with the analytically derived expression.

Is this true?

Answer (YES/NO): NO